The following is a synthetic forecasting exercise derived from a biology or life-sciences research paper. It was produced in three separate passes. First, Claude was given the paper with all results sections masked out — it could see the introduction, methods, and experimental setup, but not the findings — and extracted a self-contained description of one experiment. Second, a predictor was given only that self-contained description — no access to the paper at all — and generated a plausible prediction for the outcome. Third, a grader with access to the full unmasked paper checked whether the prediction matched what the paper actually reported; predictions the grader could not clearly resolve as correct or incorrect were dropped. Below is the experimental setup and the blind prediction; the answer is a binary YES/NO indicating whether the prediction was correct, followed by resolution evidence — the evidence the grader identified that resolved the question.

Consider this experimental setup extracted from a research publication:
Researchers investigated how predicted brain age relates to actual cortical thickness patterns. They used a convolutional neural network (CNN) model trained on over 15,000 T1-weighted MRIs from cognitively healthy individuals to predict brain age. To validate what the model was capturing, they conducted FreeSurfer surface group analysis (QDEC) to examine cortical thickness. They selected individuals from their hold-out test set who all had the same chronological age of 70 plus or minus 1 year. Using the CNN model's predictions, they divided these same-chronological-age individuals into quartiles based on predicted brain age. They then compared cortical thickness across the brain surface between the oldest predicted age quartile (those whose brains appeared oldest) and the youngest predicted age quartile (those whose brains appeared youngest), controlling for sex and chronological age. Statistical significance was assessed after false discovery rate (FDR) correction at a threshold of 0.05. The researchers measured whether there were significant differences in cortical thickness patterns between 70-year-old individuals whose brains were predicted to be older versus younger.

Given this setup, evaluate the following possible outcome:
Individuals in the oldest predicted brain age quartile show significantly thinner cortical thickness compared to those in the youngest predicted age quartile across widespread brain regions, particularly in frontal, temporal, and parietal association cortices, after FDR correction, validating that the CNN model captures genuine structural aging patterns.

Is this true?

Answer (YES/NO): NO